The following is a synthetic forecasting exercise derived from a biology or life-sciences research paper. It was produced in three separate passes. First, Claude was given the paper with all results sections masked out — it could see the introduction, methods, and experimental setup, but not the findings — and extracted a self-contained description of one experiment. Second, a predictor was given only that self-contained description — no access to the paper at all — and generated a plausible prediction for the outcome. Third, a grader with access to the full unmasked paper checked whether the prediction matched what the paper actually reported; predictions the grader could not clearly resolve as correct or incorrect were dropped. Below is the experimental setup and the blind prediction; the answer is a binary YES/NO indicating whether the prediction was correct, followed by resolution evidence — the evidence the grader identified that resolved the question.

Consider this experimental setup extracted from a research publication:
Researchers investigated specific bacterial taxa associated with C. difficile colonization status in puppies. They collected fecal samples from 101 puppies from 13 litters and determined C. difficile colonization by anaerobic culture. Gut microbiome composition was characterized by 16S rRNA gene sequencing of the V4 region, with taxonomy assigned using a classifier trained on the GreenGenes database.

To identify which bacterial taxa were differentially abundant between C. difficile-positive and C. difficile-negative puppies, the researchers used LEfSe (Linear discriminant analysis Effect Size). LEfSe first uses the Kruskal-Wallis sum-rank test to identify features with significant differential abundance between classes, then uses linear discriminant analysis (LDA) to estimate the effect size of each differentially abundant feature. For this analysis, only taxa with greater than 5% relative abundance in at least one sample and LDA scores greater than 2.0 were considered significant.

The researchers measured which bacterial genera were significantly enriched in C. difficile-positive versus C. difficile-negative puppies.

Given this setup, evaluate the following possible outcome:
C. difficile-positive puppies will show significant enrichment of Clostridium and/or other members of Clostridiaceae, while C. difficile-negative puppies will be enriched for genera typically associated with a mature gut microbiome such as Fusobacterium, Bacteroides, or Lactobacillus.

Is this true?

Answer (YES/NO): NO